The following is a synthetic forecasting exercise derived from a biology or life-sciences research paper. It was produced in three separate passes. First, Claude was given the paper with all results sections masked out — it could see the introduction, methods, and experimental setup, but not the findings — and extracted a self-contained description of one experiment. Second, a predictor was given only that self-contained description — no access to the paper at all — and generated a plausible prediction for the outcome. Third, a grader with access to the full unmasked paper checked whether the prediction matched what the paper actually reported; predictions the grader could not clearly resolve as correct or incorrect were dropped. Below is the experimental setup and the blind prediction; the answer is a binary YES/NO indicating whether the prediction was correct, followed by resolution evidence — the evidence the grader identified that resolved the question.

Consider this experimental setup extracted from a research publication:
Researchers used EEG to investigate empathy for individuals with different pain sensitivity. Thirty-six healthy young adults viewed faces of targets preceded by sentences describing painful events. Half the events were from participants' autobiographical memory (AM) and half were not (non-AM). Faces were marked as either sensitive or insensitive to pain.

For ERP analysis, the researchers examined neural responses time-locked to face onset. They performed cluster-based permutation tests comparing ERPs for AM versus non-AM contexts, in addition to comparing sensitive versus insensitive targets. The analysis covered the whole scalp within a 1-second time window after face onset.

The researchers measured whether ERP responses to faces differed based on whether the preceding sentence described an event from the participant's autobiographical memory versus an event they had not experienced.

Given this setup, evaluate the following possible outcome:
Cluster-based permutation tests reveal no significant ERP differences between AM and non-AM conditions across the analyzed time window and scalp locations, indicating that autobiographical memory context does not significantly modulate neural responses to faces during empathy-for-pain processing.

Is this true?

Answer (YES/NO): YES